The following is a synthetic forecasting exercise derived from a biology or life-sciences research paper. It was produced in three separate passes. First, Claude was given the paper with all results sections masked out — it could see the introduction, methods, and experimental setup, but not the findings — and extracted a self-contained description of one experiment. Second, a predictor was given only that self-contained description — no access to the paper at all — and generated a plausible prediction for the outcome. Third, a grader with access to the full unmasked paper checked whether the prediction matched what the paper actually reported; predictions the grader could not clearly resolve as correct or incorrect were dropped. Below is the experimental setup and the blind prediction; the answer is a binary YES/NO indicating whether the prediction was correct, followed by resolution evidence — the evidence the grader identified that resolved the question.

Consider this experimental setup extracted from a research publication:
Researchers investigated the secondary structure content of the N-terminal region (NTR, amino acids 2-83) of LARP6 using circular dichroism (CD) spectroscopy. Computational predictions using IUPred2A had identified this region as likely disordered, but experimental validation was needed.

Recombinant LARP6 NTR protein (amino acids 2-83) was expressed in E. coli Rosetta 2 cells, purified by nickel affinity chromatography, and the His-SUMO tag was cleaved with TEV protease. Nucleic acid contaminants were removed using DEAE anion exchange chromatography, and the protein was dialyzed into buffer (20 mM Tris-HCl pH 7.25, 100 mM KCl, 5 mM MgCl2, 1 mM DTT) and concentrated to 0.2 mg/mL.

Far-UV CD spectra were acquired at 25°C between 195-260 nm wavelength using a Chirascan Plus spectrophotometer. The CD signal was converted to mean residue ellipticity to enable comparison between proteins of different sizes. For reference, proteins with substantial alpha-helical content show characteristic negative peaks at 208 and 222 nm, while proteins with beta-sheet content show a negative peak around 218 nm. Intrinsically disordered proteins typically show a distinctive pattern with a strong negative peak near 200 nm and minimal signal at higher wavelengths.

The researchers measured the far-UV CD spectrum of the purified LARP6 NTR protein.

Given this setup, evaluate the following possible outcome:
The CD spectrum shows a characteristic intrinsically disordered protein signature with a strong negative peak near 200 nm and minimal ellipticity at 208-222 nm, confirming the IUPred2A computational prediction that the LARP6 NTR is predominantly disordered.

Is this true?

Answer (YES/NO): YES